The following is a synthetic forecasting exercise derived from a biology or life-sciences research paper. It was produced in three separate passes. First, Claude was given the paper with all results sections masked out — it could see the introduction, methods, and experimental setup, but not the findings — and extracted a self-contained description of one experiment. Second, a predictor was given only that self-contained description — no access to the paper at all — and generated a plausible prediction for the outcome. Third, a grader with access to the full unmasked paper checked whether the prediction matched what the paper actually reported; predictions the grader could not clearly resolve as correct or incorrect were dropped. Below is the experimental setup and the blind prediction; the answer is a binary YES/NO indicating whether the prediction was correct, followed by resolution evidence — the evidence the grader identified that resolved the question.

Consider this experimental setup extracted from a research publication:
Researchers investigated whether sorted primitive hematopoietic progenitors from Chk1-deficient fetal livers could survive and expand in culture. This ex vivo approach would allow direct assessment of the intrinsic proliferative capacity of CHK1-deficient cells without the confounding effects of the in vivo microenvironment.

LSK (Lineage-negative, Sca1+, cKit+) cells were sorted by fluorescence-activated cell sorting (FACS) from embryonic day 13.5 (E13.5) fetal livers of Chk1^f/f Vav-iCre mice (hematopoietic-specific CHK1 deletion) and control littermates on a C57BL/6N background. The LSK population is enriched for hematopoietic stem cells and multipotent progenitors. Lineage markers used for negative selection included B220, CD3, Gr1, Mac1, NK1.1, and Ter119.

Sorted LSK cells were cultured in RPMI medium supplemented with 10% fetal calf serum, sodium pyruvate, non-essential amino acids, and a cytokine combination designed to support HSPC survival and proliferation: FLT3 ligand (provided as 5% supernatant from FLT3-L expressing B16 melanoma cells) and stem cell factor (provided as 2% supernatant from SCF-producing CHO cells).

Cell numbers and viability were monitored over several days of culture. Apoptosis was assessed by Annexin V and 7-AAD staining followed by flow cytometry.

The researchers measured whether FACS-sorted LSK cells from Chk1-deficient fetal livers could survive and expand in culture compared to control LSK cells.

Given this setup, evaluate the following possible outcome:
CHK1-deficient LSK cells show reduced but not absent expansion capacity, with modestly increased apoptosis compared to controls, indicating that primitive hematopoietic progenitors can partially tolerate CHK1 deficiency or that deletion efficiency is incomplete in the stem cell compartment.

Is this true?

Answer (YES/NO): NO